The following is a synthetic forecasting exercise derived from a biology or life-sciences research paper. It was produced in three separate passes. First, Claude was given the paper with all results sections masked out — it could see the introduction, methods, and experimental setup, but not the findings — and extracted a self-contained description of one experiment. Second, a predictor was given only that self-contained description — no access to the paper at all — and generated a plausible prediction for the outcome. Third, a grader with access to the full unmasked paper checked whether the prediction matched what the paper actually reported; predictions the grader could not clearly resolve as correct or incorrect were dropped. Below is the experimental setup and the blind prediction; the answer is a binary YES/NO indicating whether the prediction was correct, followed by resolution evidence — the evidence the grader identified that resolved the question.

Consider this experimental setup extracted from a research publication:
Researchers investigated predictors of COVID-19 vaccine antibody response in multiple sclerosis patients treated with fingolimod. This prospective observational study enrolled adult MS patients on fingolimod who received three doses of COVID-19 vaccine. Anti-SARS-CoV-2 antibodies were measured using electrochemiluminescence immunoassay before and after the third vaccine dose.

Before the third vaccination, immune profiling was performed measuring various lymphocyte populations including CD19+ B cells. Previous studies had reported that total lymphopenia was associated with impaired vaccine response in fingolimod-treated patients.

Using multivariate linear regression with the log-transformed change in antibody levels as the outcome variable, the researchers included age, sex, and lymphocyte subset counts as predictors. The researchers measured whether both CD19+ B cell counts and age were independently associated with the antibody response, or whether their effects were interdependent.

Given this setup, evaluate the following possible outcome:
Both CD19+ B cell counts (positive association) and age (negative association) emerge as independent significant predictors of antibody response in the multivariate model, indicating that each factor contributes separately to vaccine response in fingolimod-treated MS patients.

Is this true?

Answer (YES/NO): YES